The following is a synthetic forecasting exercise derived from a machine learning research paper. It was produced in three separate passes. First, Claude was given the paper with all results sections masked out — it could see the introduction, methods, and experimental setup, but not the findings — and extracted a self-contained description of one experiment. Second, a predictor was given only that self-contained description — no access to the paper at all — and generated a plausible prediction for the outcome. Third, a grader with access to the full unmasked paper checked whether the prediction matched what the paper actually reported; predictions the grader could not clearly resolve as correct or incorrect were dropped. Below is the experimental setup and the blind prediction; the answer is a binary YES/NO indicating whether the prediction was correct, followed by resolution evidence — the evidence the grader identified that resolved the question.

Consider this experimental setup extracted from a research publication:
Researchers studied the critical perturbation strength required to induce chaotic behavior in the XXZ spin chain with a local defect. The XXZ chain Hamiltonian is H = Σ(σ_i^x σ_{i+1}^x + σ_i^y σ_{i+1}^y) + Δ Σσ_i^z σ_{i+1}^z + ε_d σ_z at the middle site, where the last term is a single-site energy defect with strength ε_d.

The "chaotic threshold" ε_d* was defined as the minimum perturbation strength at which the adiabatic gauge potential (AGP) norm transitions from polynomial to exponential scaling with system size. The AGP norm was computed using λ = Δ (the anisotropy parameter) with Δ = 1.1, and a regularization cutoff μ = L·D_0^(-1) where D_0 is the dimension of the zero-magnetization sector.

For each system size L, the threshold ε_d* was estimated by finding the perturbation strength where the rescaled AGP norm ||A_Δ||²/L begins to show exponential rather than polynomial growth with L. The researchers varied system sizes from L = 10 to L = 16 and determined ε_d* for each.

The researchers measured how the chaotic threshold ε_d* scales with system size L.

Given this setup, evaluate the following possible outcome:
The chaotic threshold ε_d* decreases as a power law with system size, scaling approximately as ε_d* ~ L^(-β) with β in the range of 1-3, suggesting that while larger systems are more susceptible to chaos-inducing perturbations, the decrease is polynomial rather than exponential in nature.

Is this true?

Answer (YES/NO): NO